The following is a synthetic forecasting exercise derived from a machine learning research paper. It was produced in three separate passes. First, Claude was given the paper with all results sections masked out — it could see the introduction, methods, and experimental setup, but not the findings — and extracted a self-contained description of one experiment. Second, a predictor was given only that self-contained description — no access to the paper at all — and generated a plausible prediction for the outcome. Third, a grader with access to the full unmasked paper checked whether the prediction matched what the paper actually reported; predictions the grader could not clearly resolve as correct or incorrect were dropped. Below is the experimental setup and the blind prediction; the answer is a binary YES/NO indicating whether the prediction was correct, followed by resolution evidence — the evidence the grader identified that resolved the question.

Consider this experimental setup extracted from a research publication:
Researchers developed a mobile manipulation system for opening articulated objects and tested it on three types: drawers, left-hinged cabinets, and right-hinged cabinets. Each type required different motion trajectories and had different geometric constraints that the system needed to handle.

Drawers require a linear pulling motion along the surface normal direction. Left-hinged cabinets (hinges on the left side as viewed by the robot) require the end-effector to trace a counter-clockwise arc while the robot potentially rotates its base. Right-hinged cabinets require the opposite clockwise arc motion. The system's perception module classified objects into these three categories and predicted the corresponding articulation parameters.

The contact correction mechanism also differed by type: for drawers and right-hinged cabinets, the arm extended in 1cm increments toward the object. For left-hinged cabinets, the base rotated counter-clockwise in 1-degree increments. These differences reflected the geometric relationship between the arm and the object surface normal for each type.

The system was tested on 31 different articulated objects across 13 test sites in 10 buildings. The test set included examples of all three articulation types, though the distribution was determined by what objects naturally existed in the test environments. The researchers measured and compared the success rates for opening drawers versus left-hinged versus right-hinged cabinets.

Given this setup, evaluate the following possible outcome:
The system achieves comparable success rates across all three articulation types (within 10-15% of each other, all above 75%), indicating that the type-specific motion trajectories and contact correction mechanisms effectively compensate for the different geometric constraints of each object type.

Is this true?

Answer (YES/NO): NO